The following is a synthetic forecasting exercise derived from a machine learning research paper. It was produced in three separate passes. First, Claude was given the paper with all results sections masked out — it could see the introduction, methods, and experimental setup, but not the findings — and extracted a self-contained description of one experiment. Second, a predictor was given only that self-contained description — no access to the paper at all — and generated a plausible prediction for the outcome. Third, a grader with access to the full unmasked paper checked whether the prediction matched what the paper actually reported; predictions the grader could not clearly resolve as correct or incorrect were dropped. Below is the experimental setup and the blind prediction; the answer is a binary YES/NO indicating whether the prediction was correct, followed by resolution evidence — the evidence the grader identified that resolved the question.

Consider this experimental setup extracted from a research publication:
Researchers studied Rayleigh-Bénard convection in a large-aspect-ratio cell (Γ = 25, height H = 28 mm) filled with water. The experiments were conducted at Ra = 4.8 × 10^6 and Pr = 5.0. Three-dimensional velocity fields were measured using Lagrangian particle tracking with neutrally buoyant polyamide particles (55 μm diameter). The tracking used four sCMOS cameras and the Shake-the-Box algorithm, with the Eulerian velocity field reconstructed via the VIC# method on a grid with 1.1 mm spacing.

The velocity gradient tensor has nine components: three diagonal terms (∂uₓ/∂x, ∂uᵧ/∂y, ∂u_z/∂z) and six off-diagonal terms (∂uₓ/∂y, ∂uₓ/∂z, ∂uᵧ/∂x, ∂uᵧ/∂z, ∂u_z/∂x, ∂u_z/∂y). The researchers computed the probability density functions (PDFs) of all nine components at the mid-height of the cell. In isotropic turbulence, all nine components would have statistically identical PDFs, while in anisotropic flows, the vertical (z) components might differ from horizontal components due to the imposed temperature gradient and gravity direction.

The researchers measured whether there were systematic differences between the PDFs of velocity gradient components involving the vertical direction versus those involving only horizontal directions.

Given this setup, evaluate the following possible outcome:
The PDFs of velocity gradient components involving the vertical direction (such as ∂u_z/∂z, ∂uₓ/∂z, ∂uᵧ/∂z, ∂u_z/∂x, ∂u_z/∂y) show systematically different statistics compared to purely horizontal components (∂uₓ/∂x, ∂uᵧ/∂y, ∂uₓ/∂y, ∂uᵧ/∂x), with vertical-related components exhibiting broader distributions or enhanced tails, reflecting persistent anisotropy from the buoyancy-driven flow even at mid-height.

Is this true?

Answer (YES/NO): NO